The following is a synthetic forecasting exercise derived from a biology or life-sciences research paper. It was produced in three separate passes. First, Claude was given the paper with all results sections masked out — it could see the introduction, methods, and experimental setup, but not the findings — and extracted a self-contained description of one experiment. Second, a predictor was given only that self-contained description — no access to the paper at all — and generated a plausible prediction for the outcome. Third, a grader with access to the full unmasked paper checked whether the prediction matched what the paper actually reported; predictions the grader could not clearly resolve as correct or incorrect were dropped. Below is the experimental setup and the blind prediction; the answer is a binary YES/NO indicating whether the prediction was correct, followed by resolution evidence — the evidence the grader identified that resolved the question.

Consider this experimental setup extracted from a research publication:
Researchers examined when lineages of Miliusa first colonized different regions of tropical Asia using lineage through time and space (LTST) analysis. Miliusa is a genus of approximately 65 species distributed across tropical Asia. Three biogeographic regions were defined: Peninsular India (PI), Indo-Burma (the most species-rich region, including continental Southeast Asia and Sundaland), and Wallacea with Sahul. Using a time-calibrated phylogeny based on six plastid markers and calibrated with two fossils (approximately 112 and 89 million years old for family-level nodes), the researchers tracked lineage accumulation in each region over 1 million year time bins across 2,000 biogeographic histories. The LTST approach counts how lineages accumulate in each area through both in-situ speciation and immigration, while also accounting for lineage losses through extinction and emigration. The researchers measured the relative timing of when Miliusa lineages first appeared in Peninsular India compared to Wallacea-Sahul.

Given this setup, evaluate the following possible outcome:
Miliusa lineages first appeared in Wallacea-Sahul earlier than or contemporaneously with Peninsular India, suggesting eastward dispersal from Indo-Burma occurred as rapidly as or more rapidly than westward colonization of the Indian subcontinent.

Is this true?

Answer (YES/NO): NO